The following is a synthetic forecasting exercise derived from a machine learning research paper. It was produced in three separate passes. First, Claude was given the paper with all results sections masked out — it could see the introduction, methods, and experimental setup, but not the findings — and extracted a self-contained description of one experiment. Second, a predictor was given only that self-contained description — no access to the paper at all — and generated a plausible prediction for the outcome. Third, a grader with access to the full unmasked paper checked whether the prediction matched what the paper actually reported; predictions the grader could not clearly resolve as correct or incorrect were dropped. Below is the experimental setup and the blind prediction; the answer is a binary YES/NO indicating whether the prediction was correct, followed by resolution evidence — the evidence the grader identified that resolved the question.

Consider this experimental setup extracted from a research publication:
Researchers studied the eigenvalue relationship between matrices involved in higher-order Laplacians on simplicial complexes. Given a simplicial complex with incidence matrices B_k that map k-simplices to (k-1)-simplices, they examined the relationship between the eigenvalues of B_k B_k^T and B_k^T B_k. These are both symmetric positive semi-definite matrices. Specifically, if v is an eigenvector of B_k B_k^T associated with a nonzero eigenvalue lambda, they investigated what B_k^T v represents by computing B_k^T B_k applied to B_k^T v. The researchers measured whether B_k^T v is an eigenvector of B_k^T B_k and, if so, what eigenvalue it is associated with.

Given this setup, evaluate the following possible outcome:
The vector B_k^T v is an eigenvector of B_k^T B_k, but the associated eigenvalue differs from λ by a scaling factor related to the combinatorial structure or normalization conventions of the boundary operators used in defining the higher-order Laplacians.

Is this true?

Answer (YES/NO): NO